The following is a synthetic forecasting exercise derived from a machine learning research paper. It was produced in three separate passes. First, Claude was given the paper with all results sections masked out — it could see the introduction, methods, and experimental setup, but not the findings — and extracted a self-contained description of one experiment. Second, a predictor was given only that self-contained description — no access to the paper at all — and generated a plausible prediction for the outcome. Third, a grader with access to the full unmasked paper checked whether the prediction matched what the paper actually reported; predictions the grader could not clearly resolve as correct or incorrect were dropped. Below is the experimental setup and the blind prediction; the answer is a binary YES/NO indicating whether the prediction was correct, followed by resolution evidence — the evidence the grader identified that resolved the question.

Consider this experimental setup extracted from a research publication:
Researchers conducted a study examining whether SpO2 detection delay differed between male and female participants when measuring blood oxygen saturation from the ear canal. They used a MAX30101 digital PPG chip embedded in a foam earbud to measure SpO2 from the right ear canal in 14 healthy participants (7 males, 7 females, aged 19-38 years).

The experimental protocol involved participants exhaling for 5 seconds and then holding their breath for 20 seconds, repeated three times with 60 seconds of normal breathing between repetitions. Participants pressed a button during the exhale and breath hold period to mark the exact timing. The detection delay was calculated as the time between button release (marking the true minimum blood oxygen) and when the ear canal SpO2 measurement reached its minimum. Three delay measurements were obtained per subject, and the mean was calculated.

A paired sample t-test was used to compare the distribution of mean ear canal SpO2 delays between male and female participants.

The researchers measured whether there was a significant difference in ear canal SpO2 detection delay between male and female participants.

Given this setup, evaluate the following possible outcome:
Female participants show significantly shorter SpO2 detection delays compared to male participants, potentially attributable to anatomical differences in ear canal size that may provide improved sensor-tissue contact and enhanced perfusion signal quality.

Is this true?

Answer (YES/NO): NO